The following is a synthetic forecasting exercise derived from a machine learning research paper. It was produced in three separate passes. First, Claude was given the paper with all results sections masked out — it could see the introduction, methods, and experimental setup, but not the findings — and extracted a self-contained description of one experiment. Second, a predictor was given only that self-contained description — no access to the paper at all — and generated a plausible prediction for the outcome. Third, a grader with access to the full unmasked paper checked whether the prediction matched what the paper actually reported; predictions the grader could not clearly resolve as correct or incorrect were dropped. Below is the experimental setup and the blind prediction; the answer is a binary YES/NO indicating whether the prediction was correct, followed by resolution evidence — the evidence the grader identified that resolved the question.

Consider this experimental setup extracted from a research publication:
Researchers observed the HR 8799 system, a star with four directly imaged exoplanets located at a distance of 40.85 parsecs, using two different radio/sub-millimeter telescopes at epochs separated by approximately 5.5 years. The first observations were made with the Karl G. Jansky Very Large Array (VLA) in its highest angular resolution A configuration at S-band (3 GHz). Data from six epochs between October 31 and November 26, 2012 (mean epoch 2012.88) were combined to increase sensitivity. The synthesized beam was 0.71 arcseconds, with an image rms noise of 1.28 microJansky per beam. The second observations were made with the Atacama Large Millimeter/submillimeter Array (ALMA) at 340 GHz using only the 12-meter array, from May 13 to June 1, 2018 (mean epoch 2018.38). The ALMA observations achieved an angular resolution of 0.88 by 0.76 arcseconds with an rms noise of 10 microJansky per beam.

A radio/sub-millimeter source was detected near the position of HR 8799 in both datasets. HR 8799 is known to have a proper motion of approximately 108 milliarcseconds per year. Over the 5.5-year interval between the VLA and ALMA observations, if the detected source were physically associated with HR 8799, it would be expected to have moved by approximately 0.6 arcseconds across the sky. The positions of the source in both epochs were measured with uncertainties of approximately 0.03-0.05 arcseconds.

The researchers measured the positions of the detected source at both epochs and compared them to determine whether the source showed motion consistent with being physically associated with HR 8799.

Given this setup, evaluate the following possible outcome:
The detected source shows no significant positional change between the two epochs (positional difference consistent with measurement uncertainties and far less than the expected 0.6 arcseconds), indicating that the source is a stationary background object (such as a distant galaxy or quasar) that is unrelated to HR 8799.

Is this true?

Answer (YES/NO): YES